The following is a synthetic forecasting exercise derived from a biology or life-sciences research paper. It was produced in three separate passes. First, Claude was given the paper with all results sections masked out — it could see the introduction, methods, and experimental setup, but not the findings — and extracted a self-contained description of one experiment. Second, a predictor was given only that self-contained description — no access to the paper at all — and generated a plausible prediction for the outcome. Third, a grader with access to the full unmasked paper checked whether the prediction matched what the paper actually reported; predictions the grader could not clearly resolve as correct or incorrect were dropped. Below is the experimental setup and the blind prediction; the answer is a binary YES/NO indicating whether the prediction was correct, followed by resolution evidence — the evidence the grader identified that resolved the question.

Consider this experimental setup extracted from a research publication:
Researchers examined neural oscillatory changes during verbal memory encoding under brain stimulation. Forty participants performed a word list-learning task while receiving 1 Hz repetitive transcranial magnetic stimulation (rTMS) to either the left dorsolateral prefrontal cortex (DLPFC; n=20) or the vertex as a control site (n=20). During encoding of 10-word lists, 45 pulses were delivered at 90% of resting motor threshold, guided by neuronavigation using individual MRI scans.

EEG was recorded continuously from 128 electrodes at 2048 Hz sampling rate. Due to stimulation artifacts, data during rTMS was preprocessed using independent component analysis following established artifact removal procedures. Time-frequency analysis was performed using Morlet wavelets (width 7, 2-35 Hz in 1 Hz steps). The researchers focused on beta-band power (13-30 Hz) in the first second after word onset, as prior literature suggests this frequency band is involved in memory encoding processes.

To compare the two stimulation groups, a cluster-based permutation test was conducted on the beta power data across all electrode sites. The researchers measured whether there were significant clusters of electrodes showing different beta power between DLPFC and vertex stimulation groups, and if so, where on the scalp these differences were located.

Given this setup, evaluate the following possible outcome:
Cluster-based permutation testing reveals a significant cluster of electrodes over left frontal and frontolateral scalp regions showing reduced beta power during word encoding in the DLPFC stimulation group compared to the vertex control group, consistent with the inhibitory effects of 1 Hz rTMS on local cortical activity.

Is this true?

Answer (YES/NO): NO